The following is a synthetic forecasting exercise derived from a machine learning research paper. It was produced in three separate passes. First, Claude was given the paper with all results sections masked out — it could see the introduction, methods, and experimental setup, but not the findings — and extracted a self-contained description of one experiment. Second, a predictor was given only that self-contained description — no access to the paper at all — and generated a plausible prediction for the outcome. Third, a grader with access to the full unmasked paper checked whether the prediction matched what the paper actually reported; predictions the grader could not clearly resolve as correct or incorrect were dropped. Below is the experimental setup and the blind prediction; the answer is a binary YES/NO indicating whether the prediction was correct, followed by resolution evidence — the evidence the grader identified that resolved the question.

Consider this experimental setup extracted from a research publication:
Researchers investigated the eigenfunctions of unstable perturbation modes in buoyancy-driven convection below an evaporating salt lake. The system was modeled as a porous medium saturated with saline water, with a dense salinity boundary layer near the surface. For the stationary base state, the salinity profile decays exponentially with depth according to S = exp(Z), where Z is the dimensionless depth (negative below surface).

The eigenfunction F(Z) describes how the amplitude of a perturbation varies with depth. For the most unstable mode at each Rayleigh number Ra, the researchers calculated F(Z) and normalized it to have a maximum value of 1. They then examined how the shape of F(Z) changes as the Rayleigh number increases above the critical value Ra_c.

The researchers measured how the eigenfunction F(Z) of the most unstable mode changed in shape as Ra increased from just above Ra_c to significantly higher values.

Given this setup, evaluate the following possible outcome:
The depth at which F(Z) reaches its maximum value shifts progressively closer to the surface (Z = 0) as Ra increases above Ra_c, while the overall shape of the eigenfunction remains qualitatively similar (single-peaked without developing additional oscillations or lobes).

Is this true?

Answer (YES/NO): YES